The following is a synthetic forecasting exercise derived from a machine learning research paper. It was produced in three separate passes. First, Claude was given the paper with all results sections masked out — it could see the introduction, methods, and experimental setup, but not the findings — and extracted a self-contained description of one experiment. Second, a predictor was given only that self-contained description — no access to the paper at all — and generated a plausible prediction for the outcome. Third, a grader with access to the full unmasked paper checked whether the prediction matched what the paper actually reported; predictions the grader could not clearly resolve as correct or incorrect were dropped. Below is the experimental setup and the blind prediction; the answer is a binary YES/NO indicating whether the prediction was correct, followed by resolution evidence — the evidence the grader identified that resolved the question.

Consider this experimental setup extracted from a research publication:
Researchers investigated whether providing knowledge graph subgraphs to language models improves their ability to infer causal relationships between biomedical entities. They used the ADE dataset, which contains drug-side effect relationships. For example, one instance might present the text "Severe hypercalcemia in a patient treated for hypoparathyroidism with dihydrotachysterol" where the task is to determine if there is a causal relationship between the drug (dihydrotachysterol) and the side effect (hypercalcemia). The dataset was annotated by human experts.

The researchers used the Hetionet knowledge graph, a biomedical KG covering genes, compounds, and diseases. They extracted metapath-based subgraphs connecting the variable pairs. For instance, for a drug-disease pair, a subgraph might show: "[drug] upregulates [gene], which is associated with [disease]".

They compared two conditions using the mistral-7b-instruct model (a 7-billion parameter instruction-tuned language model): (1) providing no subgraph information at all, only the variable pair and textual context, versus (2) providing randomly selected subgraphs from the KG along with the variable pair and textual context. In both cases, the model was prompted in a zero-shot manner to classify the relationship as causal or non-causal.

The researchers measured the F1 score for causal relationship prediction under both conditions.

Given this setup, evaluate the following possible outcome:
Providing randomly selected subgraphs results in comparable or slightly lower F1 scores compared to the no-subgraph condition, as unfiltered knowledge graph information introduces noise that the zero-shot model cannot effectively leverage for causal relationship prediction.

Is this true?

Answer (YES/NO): NO